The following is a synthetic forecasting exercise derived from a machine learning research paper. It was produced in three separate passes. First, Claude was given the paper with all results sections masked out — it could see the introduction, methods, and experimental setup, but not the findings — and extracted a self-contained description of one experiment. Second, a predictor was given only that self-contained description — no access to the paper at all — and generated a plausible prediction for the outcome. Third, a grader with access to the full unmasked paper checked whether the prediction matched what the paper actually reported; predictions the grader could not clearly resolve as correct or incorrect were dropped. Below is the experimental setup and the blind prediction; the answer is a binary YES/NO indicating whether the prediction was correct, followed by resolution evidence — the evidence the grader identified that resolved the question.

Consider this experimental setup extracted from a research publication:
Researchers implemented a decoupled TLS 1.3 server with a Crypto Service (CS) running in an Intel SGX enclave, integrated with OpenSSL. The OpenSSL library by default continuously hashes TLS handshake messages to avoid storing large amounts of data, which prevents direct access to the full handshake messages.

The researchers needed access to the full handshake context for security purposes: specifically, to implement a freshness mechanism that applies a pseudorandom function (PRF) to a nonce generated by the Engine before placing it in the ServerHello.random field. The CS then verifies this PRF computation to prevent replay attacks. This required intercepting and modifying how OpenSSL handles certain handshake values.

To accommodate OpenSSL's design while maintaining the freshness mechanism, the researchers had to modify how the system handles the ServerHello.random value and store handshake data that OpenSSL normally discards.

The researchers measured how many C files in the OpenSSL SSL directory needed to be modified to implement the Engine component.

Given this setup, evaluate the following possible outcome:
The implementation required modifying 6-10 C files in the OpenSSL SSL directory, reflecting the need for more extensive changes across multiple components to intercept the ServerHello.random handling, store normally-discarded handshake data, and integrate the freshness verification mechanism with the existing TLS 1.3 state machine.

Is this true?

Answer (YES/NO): YES